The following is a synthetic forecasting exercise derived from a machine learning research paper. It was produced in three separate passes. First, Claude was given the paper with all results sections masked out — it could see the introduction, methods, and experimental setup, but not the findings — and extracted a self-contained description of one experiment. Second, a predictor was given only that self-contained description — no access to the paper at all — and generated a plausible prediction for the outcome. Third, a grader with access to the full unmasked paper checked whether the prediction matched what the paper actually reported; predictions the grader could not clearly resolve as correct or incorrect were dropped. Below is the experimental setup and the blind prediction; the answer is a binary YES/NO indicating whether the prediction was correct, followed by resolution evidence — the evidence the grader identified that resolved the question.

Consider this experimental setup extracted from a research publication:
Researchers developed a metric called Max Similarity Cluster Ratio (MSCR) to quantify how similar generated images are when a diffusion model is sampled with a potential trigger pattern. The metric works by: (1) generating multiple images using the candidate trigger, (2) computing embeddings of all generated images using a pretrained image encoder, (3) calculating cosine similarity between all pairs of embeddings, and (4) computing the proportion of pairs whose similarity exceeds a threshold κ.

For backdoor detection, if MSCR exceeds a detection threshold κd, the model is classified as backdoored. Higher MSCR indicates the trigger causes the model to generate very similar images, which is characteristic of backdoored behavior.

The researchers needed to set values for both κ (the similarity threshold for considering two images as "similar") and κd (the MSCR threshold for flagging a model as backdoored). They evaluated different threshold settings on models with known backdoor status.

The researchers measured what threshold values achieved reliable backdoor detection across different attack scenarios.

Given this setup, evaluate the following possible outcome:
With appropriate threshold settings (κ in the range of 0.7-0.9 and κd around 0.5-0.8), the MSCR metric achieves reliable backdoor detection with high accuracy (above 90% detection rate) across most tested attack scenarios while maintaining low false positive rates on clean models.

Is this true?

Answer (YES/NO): YES